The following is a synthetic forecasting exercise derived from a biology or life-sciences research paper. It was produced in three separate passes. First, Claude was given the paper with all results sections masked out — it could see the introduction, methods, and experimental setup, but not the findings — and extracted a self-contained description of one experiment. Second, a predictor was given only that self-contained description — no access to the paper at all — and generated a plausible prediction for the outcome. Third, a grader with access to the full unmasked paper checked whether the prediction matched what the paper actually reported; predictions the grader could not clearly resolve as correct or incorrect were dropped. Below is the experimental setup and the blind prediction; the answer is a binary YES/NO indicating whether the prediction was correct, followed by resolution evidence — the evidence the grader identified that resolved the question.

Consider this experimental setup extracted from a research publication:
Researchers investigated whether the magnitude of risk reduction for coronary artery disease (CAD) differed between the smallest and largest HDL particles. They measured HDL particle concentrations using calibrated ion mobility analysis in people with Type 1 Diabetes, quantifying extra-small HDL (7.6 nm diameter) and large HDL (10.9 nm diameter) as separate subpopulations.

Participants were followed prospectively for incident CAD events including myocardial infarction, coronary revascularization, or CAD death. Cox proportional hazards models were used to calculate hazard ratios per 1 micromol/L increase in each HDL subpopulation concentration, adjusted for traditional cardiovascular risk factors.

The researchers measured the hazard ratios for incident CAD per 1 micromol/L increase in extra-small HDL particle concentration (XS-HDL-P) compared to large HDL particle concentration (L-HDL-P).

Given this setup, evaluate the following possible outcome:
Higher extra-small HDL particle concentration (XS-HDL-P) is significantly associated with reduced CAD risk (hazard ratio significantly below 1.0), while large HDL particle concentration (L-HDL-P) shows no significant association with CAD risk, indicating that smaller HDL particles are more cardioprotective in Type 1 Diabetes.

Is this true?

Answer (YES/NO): NO